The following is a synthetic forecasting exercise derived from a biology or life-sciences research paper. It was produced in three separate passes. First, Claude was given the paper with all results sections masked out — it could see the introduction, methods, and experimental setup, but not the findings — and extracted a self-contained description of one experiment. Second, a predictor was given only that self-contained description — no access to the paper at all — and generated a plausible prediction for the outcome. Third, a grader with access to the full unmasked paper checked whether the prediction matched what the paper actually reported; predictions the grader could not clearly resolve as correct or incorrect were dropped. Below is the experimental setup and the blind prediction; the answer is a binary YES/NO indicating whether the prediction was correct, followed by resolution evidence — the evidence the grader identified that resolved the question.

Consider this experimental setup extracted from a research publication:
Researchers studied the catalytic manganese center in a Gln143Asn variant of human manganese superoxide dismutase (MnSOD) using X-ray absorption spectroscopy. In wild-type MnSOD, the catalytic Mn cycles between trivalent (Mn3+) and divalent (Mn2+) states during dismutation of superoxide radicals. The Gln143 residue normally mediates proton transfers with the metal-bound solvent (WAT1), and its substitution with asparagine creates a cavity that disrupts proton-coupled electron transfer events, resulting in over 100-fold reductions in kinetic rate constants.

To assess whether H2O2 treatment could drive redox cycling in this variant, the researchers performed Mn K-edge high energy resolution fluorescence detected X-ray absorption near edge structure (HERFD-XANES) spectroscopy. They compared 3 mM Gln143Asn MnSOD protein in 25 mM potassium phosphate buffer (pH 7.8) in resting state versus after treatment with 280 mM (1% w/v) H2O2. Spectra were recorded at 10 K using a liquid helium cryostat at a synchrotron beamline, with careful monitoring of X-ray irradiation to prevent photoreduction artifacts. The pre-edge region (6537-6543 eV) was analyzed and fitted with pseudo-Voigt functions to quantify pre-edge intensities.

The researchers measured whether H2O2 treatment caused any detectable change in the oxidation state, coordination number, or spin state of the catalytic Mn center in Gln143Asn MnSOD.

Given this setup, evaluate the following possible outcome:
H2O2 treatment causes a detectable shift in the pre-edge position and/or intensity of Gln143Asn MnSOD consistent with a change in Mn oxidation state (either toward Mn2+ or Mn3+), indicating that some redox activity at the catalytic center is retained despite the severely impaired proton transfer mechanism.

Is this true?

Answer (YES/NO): NO